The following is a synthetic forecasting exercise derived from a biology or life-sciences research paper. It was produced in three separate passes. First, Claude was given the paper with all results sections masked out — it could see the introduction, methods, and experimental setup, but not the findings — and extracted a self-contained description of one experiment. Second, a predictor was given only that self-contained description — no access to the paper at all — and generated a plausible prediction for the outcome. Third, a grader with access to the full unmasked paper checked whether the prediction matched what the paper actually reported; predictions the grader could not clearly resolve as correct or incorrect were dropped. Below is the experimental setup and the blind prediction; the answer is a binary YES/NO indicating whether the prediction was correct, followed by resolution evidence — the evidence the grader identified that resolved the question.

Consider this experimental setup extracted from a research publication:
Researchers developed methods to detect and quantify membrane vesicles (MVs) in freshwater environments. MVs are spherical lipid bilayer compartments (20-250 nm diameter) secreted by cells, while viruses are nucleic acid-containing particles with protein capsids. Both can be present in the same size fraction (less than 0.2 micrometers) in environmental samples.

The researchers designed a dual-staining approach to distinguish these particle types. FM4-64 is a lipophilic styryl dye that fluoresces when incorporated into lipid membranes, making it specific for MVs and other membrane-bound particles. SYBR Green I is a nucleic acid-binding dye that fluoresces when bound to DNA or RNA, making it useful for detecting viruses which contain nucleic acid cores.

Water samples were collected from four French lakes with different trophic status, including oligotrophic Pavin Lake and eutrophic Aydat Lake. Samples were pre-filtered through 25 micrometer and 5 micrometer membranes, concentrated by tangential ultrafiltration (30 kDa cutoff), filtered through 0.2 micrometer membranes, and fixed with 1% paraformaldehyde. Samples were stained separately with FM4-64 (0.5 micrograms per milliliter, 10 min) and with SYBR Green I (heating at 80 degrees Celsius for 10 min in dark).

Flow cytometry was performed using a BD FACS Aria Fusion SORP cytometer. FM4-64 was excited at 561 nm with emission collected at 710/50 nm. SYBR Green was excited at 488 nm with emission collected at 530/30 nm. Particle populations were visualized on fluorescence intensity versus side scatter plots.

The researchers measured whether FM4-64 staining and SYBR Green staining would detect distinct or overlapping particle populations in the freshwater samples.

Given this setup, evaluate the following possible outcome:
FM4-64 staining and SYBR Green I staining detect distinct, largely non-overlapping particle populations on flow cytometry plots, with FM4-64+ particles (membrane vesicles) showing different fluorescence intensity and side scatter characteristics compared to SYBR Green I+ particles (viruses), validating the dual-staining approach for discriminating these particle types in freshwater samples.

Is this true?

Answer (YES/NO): NO